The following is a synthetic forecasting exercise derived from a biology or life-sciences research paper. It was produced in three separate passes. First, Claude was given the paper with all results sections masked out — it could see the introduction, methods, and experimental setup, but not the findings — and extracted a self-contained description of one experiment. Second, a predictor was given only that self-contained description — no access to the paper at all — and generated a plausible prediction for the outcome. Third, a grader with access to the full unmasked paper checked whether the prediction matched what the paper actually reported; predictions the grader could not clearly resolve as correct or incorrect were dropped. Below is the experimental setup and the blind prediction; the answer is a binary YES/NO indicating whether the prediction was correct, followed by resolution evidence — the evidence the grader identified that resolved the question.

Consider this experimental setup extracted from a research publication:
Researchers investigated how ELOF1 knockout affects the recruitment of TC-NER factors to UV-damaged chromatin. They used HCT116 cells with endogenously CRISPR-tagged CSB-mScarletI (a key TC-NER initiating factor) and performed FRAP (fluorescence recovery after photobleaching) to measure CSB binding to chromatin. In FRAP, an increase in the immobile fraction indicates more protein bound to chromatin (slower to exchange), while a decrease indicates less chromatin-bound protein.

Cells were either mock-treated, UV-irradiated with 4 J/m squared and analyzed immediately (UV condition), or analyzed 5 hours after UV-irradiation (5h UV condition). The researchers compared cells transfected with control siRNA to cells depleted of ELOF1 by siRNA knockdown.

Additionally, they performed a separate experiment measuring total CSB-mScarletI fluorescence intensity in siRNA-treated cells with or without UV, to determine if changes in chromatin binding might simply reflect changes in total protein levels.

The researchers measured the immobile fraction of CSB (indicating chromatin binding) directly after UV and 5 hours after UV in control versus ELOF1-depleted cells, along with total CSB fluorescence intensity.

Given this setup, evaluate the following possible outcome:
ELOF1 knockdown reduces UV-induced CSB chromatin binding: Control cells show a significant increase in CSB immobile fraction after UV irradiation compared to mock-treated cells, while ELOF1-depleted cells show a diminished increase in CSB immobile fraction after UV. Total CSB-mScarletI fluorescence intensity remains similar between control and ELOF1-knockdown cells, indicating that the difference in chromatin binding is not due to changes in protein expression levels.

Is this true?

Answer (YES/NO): NO